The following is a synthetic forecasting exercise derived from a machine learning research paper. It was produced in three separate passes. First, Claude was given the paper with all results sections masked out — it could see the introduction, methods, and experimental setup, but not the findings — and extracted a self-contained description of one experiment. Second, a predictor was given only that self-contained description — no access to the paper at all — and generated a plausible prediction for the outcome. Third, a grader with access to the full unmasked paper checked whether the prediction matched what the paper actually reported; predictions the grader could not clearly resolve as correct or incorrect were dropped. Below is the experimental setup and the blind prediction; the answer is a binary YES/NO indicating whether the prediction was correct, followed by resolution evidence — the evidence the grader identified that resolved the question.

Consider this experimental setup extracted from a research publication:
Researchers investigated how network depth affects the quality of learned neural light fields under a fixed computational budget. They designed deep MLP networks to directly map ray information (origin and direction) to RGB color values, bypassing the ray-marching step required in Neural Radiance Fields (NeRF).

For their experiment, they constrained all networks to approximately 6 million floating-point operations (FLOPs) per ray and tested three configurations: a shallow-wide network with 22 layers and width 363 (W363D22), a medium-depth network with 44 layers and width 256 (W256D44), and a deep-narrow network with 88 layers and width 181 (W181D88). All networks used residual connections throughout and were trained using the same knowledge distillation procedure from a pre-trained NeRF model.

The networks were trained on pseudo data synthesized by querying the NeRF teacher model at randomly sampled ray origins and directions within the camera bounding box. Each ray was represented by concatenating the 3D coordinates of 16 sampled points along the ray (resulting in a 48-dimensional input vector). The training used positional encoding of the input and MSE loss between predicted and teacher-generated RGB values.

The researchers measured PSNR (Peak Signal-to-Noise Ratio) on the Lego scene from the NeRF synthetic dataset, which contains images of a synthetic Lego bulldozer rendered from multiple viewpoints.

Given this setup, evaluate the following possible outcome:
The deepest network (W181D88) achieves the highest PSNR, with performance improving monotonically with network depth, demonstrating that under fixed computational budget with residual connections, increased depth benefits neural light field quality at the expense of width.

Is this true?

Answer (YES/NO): YES